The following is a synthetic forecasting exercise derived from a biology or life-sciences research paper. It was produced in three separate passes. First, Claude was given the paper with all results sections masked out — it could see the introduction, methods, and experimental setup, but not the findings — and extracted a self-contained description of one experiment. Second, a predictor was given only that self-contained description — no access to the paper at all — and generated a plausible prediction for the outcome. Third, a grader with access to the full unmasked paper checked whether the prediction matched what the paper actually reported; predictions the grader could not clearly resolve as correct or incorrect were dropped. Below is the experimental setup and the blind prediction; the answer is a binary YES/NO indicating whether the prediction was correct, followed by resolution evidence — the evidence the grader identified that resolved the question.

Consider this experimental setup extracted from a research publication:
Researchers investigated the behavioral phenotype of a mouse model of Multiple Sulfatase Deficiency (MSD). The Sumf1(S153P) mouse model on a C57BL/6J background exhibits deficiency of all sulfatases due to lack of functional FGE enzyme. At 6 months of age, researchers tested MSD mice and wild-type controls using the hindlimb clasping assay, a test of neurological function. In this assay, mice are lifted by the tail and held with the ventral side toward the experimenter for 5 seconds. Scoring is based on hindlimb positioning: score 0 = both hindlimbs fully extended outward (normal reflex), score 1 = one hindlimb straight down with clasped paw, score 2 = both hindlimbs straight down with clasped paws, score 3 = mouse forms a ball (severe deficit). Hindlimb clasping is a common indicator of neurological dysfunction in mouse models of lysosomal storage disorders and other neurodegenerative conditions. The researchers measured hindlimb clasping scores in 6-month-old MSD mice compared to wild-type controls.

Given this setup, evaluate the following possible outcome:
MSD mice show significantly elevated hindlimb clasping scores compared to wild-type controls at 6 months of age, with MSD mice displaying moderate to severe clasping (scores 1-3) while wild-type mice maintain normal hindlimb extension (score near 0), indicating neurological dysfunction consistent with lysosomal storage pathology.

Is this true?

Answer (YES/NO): YES